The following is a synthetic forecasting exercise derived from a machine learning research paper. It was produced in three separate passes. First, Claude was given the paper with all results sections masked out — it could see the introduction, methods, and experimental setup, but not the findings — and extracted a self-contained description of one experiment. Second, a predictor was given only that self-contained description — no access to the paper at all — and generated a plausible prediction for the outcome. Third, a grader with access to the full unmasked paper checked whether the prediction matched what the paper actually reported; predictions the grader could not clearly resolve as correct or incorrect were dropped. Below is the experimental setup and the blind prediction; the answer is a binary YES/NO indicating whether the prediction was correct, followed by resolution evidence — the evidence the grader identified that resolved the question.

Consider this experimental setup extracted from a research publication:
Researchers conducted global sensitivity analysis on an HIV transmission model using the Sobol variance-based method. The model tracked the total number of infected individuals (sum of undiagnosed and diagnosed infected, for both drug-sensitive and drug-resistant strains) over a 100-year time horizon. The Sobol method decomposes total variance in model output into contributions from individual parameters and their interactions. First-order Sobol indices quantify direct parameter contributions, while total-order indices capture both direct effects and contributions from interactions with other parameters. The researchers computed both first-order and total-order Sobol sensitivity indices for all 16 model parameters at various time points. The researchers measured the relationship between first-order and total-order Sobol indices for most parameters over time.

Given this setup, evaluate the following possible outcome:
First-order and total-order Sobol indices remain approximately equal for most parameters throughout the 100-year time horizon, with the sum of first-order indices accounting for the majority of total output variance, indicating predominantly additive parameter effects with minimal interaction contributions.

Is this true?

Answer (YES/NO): NO